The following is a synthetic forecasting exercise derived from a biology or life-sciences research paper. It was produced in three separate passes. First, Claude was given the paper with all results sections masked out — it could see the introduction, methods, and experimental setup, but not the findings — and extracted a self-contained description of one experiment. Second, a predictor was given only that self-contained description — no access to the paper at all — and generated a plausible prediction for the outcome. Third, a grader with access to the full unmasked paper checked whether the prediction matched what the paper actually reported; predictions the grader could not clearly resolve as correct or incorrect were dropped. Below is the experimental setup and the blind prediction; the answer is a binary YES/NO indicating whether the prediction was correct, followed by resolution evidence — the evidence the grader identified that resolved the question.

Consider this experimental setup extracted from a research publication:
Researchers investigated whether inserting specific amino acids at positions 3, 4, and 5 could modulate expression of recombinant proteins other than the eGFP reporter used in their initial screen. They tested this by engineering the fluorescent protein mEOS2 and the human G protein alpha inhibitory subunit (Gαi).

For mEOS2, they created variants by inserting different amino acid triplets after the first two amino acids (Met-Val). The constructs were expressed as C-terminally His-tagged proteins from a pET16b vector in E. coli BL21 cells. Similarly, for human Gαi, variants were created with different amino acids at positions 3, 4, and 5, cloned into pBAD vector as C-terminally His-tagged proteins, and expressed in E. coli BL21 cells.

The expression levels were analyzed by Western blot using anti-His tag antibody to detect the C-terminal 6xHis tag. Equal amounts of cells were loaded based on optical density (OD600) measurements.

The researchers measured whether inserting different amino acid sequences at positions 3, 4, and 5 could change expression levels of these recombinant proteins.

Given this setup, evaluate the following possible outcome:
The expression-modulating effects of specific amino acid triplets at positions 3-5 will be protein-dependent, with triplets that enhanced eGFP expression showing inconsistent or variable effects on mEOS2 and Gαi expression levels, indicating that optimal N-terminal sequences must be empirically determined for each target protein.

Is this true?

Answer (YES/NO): NO